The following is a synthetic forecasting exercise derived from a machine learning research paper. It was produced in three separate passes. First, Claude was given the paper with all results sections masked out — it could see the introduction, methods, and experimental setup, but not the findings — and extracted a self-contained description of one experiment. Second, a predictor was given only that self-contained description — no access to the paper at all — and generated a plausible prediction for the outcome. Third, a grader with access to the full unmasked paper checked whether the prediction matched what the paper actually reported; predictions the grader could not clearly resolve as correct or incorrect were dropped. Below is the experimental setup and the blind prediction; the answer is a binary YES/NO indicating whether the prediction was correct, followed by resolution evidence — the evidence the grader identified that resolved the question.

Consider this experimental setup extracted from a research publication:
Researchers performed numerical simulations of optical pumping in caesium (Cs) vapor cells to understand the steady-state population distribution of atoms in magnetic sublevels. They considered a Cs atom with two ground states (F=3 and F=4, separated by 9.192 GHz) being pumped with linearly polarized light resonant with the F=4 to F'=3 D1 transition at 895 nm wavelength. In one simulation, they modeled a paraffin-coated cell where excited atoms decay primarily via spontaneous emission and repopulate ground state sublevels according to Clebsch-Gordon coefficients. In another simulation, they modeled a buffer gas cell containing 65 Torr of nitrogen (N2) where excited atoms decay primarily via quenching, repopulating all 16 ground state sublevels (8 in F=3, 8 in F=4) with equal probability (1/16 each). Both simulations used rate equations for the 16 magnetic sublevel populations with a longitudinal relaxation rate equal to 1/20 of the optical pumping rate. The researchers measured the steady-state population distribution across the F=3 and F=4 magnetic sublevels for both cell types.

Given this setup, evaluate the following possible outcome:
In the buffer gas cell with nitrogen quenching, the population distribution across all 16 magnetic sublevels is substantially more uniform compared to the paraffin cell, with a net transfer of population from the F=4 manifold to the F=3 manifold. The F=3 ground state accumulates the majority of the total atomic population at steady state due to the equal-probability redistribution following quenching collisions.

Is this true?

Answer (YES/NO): NO